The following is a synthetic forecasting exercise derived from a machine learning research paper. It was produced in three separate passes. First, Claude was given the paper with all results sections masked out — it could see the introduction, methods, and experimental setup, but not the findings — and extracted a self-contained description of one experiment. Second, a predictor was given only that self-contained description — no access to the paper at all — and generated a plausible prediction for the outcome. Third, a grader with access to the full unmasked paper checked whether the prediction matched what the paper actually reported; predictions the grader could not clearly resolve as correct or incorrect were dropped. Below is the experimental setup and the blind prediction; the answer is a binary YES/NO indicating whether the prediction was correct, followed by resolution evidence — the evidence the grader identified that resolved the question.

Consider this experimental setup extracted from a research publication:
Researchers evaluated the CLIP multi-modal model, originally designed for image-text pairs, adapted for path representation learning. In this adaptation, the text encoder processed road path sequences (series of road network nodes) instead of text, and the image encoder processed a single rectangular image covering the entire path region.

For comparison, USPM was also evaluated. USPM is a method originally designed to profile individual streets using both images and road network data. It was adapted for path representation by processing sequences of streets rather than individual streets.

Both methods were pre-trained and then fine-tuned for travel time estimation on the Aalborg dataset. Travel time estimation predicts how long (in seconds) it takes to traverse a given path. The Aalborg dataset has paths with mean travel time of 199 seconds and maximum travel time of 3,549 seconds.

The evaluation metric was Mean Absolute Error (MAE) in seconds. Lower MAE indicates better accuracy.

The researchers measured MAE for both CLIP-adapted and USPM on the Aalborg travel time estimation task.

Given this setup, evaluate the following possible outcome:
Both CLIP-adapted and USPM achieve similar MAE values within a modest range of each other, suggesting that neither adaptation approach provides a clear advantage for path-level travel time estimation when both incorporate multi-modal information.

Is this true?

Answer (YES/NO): NO